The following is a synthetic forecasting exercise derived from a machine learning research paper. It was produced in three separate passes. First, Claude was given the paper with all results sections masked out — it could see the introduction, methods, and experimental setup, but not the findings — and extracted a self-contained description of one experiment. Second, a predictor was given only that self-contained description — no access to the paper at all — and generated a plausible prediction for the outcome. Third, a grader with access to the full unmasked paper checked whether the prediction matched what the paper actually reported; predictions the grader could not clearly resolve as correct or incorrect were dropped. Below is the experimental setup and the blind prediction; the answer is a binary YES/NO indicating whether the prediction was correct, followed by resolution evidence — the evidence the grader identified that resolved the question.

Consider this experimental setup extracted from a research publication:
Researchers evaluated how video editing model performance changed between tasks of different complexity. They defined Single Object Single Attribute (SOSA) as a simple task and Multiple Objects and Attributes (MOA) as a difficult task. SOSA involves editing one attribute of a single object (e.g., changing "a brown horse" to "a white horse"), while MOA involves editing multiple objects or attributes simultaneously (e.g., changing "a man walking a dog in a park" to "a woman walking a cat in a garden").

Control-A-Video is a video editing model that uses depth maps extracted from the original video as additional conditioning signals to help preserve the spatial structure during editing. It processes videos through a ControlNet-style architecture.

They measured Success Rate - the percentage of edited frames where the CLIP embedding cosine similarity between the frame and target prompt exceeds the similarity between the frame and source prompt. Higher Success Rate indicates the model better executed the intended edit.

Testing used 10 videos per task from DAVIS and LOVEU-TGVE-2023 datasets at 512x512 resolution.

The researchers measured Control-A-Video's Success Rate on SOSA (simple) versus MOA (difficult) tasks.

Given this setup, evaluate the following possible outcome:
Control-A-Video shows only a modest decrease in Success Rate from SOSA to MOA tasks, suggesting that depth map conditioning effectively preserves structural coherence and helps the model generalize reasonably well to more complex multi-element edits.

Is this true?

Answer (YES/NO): NO